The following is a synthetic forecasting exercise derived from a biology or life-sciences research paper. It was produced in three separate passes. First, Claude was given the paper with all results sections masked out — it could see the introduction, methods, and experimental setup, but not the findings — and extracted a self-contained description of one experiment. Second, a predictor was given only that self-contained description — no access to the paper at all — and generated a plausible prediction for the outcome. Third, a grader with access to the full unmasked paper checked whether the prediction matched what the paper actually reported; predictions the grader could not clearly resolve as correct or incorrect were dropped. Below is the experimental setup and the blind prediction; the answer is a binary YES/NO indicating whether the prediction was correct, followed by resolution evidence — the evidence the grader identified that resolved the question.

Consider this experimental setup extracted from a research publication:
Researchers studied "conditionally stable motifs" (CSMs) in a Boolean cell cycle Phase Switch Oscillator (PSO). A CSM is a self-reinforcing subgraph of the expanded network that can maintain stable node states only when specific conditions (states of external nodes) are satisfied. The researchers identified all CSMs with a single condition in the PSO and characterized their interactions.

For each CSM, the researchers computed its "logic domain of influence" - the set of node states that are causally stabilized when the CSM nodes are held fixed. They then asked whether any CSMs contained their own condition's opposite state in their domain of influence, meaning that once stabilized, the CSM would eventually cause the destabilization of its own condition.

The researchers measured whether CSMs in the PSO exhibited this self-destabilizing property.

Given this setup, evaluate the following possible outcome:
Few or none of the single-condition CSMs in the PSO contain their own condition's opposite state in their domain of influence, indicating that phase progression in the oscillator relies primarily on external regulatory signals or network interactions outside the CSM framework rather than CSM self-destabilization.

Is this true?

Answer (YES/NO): NO